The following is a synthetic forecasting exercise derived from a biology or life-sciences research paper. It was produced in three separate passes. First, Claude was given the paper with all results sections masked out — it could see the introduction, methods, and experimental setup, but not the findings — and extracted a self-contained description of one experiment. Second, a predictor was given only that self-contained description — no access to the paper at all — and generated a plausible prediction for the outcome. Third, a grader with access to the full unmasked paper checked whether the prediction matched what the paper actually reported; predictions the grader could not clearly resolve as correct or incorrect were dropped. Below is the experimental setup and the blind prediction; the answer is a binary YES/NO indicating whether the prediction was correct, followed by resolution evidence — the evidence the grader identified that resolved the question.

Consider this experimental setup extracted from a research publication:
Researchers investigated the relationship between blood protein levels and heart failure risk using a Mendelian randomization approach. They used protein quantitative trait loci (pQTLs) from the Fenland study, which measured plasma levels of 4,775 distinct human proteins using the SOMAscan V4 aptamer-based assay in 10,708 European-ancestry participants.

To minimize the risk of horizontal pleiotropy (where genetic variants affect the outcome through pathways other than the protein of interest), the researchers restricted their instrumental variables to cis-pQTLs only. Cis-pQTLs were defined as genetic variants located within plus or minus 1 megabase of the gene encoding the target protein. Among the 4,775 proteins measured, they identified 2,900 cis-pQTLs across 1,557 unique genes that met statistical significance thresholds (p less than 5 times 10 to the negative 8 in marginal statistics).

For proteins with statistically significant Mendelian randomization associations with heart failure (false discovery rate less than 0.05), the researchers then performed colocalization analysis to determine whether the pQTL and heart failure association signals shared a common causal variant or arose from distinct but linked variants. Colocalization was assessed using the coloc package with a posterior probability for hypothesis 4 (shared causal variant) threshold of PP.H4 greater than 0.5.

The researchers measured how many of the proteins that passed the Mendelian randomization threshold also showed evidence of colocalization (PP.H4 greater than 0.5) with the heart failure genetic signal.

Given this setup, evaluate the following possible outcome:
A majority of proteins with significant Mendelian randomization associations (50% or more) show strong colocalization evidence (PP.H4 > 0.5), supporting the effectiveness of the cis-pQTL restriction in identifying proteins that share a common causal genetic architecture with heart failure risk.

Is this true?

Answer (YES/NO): YES